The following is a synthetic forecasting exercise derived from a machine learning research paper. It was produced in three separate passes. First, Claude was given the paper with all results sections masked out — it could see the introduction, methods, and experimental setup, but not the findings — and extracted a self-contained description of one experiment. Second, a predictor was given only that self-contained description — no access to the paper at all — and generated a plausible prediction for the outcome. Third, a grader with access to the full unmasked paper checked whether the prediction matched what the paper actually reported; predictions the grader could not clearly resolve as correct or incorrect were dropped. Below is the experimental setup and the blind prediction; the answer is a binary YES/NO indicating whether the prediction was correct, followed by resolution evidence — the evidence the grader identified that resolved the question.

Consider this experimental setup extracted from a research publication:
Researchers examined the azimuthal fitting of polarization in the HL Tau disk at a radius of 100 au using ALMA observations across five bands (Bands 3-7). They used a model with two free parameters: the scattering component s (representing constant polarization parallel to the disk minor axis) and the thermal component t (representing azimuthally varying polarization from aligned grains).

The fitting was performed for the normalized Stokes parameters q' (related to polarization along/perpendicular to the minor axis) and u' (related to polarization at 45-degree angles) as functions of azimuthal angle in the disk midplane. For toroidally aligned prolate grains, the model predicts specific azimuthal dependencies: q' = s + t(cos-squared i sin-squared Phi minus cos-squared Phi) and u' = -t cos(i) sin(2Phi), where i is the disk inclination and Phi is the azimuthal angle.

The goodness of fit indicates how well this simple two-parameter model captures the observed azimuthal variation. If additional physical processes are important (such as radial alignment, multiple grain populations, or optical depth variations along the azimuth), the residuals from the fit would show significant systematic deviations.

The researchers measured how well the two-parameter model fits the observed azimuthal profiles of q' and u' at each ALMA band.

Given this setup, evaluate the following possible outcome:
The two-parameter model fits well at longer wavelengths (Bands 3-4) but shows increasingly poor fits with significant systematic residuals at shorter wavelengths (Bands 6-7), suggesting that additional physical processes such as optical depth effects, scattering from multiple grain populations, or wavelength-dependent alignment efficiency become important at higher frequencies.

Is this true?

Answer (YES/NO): NO